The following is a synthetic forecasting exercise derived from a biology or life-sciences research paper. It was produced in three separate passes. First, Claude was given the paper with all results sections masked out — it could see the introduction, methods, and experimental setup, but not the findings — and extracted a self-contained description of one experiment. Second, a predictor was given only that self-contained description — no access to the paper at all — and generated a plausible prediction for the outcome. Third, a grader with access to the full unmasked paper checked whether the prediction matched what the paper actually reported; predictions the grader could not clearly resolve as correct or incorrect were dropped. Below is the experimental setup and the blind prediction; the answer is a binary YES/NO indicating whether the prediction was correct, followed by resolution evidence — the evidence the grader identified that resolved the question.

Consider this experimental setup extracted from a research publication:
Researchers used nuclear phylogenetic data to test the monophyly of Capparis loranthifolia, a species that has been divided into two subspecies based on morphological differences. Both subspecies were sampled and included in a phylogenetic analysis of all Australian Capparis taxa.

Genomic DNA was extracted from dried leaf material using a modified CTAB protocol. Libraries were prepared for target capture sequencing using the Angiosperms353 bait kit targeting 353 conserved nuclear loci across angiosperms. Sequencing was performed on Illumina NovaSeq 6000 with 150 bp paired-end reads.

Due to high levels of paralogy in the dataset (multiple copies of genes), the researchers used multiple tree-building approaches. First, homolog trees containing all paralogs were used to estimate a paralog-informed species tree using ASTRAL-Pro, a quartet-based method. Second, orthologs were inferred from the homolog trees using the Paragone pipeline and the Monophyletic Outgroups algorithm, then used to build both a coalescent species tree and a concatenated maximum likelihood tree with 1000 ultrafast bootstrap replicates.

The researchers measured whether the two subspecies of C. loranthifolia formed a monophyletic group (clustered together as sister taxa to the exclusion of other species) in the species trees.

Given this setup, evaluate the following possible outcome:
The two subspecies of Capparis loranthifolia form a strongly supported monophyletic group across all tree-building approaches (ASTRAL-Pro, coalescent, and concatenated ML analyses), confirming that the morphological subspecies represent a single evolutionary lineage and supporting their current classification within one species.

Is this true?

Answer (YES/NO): NO